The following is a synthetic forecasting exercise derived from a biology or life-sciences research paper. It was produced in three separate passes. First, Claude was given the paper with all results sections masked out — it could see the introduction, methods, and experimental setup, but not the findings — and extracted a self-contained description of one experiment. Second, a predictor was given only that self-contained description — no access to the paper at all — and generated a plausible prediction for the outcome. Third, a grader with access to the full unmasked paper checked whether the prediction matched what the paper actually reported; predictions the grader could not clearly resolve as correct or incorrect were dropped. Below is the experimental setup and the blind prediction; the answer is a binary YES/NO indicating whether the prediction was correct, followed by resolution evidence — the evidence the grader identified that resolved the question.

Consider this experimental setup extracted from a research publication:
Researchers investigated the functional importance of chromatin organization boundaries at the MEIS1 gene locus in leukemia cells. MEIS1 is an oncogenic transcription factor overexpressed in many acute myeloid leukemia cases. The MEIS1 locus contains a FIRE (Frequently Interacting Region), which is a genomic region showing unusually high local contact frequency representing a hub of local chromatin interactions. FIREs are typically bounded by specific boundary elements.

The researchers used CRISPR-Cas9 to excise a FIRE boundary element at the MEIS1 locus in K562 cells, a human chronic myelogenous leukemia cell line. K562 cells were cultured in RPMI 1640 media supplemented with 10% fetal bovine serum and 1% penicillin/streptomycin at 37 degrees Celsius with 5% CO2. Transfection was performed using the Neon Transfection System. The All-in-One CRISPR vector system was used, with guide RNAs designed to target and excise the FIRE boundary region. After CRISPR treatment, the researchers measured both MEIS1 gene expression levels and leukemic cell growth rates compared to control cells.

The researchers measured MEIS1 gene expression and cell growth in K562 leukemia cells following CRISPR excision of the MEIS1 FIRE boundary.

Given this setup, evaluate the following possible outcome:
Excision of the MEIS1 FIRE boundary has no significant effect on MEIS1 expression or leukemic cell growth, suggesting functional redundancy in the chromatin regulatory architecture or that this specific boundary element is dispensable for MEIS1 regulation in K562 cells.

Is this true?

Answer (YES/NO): NO